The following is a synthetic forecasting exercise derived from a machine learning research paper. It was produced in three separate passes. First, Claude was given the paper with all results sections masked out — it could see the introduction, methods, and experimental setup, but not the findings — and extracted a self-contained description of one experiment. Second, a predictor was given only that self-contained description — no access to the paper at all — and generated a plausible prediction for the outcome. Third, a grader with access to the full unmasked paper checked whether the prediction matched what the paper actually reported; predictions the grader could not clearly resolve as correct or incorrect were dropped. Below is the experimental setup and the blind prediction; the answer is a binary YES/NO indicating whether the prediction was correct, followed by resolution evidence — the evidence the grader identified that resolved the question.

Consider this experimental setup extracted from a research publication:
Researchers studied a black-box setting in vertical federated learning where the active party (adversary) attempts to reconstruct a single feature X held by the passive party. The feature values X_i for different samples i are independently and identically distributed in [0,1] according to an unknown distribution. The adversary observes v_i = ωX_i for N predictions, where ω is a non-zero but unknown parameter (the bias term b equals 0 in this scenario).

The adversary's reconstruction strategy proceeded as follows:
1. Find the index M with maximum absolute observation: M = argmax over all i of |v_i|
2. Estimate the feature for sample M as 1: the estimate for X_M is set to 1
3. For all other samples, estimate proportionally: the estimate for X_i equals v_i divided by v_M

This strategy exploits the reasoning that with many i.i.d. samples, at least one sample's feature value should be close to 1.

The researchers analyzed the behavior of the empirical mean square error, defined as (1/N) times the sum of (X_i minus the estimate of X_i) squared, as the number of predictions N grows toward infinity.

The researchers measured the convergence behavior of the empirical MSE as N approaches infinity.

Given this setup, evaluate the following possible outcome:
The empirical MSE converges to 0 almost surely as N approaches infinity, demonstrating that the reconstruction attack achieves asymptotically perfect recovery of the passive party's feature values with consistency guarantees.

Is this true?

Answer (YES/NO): NO